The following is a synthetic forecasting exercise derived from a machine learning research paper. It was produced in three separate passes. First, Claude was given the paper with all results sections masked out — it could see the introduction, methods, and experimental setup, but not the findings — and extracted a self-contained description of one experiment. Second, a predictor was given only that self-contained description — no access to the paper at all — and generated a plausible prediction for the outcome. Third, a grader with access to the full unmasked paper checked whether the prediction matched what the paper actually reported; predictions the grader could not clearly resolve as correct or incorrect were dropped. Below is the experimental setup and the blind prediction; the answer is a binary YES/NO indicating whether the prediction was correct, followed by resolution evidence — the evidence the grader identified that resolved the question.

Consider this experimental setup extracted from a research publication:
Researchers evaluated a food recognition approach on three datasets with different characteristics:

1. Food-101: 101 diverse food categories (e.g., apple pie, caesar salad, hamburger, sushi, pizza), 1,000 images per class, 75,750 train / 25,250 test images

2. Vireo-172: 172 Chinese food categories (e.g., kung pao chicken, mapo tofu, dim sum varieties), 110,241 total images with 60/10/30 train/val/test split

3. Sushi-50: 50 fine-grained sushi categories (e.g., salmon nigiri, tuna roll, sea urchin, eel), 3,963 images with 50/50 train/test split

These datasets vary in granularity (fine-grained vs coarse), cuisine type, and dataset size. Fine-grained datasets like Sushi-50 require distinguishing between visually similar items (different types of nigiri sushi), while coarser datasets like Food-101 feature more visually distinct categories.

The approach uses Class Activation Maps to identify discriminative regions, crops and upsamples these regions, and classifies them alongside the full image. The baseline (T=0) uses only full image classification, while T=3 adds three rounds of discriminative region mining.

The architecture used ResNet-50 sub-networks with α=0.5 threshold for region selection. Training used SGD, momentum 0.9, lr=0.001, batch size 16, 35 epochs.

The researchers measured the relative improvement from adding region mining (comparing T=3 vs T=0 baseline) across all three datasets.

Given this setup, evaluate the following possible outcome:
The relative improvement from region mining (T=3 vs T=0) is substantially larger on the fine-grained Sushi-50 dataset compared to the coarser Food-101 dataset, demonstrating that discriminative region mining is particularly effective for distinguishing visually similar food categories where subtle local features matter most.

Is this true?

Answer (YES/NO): YES